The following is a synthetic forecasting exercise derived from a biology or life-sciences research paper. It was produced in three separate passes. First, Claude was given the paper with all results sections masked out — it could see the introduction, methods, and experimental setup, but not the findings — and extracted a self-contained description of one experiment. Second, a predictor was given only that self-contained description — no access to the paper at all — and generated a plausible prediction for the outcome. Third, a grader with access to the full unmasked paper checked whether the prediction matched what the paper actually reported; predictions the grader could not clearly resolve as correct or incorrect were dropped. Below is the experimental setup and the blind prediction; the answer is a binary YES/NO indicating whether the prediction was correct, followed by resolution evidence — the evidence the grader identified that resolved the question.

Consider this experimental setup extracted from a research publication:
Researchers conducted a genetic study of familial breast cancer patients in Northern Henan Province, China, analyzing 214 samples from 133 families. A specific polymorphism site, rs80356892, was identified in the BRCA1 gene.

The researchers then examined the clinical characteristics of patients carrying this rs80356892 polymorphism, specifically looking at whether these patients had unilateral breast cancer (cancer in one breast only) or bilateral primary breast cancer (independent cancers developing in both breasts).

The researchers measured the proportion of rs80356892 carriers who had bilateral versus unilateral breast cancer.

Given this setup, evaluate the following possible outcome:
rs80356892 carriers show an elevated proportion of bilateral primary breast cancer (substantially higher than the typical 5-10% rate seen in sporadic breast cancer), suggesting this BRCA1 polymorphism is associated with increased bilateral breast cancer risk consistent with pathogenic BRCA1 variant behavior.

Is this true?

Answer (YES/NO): YES